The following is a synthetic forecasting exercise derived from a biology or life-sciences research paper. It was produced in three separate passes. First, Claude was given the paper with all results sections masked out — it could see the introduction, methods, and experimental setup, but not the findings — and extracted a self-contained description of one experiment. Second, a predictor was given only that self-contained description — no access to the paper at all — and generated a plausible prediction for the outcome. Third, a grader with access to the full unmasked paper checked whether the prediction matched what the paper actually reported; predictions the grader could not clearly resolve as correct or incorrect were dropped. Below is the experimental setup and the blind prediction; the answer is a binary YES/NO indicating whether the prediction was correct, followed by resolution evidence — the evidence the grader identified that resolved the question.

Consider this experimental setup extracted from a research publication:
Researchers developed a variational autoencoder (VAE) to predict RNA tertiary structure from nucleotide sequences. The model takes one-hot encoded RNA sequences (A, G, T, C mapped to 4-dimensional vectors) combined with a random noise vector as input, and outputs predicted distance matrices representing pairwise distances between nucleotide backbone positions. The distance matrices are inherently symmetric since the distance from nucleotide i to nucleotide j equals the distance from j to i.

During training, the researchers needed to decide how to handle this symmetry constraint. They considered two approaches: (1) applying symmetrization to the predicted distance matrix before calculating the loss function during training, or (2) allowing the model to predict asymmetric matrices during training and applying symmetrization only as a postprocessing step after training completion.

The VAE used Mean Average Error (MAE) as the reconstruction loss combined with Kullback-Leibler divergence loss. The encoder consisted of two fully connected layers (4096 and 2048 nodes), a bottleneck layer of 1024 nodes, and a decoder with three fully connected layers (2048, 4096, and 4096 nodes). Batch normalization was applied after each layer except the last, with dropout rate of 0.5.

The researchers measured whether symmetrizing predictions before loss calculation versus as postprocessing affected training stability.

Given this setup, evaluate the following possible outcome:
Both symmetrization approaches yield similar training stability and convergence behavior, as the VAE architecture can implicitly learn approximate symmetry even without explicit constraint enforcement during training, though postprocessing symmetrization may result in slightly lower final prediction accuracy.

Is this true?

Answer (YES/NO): NO